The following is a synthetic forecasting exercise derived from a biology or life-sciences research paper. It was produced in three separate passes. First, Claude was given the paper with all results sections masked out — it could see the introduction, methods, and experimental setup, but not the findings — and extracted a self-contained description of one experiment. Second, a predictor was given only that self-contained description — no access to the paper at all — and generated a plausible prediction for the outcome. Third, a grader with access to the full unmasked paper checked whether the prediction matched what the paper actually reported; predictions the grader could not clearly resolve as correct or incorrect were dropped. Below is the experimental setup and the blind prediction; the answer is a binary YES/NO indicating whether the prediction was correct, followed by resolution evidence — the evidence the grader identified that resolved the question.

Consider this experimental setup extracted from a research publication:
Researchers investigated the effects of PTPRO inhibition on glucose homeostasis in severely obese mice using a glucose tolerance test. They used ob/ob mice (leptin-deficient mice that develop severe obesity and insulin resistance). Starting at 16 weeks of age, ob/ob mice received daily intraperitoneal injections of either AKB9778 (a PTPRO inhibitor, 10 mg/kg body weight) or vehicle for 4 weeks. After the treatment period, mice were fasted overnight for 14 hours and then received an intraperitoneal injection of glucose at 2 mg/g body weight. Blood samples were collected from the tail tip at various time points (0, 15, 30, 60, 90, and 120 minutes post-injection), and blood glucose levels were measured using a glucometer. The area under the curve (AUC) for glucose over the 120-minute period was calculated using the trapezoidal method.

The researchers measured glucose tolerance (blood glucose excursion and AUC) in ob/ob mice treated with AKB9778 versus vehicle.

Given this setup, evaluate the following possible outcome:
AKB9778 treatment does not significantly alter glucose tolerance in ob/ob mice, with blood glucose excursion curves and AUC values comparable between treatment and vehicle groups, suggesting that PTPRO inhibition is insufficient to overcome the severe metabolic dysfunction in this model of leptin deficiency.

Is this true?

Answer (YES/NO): NO